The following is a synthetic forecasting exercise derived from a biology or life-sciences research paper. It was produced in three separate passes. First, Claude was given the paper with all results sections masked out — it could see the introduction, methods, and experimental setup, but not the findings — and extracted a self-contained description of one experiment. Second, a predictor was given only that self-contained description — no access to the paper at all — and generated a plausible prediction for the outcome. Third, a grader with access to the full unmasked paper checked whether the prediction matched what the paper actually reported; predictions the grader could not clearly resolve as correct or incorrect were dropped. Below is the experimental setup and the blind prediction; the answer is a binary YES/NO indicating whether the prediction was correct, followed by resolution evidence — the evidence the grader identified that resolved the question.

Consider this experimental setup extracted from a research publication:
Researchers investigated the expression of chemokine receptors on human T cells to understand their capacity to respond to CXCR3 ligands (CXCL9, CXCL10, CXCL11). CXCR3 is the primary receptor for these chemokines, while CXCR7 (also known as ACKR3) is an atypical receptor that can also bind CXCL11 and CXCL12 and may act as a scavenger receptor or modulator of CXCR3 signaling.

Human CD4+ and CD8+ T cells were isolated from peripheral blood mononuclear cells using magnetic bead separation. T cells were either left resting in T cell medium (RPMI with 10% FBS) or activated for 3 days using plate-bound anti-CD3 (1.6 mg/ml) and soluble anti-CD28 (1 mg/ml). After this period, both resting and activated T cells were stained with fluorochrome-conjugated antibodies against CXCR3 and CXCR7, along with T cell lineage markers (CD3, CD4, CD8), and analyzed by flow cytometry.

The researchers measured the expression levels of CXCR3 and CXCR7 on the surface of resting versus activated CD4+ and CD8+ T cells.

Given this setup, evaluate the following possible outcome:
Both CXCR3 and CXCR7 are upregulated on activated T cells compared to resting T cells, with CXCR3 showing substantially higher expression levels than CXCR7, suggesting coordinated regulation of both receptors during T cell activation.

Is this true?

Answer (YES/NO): NO